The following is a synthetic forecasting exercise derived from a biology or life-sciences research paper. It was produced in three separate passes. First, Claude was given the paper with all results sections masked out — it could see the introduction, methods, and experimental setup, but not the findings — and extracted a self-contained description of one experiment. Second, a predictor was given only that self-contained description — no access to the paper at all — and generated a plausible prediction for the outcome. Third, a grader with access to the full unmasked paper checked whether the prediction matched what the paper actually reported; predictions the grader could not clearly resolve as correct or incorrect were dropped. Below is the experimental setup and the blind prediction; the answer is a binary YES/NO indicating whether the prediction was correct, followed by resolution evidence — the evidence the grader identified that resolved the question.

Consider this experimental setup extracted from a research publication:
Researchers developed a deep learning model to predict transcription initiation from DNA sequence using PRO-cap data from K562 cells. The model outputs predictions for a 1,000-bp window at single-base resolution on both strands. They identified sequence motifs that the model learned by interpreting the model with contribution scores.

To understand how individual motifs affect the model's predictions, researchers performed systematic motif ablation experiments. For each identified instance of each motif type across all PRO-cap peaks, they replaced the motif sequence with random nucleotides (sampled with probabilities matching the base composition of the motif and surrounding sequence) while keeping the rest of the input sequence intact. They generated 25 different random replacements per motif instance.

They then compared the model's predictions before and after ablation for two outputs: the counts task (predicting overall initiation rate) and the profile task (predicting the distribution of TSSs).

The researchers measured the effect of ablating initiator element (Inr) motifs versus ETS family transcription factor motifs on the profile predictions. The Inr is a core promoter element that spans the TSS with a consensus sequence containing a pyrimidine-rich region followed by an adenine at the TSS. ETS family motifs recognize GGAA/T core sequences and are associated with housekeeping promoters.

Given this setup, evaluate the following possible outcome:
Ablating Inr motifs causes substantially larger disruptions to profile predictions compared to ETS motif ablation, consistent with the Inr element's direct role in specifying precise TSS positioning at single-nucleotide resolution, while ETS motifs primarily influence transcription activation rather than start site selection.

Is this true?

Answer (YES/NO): YES